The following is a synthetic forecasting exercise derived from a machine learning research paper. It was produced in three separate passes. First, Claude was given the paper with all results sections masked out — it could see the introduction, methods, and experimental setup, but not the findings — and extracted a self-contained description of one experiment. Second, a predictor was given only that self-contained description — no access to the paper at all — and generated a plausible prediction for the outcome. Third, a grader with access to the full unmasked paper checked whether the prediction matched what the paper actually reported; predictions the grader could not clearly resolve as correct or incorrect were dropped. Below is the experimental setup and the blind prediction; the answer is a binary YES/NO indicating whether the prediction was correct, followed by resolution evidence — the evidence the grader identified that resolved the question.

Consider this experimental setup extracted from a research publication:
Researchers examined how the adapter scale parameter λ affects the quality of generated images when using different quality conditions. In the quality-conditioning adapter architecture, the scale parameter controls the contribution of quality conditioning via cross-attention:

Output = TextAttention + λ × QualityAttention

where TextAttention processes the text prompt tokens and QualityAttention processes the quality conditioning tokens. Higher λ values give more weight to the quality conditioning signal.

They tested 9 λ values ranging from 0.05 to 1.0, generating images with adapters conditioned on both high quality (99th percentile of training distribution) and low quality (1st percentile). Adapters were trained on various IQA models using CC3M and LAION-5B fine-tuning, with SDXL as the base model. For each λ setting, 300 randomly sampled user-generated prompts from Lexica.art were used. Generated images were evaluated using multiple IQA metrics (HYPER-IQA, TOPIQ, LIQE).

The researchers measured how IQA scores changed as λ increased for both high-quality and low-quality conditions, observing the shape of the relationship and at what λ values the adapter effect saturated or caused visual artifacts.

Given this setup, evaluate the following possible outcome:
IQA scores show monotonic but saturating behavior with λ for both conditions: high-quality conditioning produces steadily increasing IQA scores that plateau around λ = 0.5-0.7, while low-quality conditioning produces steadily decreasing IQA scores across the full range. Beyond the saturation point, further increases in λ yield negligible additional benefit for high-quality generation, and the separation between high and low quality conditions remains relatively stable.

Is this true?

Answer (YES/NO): NO